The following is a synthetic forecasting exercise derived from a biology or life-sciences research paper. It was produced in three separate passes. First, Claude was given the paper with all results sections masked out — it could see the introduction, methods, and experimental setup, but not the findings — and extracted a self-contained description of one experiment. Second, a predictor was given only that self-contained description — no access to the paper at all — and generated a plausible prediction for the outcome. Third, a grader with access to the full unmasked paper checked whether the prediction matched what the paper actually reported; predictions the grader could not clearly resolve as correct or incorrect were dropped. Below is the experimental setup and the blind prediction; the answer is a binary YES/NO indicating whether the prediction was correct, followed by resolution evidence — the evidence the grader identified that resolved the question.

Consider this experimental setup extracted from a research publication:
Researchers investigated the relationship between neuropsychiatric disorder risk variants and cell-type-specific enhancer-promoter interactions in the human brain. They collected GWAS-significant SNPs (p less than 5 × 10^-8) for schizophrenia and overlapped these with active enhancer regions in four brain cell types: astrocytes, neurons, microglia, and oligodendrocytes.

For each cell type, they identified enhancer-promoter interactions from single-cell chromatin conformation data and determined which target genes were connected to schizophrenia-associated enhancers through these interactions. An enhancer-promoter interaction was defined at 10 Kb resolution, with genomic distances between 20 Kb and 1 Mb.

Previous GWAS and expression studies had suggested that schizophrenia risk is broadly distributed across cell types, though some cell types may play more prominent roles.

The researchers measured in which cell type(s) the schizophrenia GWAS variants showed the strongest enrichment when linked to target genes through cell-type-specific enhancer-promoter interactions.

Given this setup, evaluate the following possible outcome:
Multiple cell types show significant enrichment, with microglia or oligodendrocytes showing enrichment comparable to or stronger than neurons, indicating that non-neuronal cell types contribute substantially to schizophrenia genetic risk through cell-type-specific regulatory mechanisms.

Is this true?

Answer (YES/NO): NO